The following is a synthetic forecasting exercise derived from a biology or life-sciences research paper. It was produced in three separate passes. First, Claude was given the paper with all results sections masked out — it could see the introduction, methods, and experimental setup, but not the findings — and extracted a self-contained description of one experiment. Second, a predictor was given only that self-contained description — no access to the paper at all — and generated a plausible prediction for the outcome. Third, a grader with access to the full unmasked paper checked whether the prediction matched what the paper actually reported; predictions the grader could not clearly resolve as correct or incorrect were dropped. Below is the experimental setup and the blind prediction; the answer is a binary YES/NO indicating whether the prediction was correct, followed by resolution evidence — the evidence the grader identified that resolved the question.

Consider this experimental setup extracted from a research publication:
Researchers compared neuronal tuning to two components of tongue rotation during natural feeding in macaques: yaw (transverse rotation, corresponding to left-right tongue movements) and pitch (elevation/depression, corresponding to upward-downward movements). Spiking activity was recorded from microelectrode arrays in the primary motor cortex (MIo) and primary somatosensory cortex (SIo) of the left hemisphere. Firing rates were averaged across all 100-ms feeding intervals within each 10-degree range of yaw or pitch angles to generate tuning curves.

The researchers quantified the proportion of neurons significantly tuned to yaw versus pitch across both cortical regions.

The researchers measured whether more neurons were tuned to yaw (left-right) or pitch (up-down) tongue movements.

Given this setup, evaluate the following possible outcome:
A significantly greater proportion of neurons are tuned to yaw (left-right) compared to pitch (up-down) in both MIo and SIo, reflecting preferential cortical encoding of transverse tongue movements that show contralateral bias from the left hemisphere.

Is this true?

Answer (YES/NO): NO